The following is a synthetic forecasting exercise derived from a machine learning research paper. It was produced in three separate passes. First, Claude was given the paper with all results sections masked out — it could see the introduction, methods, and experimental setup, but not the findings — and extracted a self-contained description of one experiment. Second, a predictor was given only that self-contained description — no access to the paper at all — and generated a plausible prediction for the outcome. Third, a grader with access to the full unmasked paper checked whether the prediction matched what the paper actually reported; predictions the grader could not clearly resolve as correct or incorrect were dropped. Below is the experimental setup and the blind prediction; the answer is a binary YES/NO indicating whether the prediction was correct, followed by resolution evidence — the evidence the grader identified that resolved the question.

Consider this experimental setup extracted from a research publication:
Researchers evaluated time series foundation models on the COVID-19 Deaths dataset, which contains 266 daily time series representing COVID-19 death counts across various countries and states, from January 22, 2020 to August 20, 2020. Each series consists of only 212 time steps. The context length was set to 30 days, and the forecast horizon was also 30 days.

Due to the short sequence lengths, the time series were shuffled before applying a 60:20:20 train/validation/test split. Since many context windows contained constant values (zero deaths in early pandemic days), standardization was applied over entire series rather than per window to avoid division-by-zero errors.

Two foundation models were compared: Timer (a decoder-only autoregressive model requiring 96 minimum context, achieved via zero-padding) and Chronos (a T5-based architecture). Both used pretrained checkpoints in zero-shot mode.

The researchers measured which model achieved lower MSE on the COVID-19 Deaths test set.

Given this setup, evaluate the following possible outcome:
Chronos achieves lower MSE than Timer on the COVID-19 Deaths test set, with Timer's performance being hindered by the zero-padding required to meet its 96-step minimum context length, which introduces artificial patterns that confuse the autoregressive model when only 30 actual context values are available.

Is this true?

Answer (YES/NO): NO